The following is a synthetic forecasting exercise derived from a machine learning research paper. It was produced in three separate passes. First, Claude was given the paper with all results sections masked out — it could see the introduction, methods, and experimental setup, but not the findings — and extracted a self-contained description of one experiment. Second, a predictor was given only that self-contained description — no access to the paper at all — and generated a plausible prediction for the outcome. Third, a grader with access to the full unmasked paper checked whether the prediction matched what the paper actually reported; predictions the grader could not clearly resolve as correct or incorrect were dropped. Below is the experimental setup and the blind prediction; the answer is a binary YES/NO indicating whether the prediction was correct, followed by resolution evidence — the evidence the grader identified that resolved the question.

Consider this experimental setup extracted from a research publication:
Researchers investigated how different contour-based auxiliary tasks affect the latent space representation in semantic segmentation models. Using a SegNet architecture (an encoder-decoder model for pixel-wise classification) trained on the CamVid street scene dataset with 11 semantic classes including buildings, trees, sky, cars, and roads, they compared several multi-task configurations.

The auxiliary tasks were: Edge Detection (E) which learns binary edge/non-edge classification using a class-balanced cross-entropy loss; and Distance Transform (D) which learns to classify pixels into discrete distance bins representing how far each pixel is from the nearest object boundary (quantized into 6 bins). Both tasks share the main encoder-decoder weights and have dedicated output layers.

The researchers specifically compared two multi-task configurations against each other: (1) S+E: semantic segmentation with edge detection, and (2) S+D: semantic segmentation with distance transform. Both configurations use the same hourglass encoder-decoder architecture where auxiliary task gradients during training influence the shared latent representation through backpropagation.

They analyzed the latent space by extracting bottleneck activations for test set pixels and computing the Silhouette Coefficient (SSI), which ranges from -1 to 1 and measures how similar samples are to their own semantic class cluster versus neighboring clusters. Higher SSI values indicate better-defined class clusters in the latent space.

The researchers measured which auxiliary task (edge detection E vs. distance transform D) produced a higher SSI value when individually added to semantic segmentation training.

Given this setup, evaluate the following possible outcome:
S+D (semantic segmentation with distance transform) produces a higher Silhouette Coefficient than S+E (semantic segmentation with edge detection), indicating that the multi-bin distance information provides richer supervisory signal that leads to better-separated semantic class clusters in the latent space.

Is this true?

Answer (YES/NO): YES